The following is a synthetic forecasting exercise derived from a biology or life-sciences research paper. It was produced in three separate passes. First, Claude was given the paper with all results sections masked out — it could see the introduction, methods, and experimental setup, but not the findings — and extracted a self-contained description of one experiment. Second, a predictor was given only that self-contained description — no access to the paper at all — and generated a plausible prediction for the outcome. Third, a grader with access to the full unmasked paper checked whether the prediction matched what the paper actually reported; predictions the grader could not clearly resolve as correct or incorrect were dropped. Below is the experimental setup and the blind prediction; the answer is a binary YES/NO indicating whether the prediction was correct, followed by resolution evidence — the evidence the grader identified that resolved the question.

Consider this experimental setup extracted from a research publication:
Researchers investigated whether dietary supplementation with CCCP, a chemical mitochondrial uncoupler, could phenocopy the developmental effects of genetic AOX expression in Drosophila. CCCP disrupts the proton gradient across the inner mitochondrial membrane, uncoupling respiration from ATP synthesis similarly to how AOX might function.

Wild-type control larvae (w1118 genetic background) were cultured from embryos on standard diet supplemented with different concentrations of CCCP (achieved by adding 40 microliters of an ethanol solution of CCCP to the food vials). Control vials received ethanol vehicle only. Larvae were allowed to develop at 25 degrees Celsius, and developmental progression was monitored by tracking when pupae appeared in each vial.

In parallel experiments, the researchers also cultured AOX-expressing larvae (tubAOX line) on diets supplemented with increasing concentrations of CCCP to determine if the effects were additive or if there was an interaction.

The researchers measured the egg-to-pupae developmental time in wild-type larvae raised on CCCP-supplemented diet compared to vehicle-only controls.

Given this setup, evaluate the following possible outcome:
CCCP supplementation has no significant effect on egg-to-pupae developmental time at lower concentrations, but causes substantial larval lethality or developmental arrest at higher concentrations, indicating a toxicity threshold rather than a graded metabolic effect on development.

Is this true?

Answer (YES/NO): NO